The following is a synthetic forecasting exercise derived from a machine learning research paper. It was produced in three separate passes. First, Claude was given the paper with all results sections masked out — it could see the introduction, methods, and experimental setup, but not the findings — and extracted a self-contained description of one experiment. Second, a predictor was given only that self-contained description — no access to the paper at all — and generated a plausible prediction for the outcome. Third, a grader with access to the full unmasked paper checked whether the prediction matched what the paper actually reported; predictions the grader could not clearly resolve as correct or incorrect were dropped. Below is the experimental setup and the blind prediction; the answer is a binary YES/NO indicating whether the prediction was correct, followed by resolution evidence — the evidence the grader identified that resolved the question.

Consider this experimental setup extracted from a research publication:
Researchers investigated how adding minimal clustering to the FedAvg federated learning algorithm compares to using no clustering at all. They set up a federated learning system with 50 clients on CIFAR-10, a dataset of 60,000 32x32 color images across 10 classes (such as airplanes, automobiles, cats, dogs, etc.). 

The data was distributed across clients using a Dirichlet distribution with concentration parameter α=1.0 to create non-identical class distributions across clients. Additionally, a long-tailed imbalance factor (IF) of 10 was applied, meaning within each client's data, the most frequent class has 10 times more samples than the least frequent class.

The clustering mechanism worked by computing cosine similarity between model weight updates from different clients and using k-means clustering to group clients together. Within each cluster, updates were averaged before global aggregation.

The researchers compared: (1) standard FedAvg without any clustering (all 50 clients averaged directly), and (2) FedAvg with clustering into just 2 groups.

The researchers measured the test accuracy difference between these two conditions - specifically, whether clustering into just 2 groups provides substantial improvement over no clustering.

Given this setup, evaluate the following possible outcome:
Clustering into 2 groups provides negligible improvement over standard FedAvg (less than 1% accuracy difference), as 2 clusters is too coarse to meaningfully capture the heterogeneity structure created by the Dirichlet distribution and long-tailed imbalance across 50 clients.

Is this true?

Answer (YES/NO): YES